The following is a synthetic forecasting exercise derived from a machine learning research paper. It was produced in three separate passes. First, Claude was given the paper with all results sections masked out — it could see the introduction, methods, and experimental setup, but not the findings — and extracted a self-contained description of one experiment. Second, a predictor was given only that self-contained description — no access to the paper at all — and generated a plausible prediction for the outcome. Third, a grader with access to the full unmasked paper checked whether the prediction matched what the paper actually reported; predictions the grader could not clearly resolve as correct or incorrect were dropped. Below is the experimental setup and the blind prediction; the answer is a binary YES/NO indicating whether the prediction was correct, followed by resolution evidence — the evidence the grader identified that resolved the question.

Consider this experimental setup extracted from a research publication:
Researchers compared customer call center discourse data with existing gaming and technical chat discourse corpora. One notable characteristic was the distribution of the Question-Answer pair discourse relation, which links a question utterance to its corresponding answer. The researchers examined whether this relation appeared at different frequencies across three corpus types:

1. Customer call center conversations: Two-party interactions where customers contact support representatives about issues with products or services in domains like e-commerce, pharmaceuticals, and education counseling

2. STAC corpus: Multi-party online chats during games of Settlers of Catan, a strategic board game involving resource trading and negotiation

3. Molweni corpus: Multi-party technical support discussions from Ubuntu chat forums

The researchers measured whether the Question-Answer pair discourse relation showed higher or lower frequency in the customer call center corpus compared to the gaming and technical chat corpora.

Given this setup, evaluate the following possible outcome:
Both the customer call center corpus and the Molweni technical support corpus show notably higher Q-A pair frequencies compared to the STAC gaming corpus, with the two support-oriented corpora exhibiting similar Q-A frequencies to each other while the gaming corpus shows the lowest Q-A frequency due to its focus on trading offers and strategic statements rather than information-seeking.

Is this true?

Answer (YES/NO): NO